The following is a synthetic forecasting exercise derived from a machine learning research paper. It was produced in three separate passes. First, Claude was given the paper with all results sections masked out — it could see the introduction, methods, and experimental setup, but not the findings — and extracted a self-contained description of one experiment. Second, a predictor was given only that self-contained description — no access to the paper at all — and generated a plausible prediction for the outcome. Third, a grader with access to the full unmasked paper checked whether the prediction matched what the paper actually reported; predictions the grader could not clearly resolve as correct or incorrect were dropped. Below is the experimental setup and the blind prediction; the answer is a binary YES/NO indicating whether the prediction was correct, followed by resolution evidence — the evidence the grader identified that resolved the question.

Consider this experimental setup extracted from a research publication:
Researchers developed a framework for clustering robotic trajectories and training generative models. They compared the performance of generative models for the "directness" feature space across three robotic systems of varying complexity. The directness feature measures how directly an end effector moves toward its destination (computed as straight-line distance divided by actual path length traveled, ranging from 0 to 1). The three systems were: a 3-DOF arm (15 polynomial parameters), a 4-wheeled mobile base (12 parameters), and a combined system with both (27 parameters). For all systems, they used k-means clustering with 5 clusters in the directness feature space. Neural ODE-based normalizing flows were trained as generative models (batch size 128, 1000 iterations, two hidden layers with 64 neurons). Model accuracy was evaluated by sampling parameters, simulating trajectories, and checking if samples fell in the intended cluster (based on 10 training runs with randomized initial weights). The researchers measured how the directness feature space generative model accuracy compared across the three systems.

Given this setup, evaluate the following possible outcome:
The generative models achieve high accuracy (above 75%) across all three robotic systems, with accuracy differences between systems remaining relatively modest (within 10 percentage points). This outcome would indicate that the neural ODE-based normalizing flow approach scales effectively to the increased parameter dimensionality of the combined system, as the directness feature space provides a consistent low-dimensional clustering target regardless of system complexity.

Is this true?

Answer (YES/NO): NO